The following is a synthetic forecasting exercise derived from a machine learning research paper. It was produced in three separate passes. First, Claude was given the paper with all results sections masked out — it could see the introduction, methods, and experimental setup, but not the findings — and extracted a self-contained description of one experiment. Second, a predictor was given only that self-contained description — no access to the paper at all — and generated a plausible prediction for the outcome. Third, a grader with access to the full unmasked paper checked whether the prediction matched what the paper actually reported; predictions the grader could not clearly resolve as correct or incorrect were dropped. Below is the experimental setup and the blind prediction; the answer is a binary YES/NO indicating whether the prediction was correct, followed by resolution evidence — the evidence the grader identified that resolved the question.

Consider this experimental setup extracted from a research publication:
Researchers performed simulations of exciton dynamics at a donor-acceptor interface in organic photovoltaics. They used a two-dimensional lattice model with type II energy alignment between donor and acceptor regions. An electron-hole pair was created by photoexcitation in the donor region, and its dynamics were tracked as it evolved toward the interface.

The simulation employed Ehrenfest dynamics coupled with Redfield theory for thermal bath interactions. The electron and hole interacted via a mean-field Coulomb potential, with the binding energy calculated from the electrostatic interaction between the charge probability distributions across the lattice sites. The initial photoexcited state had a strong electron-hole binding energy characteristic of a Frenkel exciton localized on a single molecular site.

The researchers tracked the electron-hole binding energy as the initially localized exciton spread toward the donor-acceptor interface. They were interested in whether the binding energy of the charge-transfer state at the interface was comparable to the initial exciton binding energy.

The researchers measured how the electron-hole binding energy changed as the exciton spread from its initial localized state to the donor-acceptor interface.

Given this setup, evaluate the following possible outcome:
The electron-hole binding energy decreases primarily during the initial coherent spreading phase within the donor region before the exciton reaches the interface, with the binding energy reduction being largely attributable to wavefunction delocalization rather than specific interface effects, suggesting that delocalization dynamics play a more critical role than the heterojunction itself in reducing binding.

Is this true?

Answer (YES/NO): YES